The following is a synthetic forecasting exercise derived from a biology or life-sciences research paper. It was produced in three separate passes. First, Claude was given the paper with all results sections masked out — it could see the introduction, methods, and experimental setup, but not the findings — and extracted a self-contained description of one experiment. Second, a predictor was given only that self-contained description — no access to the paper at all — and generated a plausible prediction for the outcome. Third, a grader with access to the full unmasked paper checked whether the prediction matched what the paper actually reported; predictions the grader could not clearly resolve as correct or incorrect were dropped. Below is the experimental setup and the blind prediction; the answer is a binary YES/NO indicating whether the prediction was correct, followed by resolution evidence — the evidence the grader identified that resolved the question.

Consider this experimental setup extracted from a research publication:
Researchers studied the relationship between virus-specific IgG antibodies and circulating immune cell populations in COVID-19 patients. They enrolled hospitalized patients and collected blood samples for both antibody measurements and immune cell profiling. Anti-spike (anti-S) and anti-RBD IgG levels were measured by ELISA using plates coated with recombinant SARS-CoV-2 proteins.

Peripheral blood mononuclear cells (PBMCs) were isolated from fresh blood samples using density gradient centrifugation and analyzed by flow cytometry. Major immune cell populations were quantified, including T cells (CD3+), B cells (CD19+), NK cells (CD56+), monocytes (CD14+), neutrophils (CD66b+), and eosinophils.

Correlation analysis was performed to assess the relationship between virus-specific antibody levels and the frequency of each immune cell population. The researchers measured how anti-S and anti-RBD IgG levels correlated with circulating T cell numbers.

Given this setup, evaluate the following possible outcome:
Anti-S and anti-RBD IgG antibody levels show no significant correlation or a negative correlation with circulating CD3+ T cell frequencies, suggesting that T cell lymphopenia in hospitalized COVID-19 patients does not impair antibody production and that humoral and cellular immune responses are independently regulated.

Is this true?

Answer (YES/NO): YES